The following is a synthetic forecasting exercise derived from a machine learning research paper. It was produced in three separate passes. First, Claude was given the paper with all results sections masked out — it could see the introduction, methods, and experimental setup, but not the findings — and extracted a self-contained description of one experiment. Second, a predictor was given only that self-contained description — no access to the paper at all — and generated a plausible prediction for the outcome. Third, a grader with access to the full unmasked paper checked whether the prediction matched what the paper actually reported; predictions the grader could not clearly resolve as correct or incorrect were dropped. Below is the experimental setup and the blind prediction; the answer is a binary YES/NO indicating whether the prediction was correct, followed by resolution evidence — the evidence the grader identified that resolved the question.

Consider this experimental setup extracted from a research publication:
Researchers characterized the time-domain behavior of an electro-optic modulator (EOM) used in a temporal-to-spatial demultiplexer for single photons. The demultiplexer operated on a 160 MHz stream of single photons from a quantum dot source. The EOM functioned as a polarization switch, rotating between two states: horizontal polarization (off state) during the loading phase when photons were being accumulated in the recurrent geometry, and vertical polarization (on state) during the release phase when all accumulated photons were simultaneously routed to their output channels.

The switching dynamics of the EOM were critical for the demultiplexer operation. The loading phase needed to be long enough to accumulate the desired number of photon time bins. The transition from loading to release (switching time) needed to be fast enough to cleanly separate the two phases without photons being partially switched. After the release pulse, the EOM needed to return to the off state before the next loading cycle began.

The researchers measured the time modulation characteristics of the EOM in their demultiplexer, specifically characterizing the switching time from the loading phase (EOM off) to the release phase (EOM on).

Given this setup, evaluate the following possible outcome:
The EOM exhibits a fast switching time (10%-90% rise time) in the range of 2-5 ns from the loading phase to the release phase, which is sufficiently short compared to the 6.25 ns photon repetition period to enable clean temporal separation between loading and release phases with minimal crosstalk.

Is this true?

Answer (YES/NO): YES